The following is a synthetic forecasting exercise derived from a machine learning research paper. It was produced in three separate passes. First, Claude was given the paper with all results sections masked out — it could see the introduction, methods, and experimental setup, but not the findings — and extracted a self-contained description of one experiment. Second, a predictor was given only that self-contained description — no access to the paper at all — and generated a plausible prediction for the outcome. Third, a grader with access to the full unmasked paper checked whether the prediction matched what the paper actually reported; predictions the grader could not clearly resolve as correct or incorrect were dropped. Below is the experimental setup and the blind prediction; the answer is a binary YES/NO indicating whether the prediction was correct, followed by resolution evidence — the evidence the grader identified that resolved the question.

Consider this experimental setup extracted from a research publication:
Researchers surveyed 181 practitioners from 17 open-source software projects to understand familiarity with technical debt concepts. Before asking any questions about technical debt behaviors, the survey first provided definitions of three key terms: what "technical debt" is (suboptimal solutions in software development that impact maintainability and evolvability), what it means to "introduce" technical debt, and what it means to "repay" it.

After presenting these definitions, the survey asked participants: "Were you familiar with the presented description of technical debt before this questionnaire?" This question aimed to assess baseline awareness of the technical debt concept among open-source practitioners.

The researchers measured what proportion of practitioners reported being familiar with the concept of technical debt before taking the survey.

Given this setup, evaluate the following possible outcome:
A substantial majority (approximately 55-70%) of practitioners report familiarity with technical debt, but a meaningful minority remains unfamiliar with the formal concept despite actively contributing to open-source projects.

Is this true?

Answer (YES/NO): NO